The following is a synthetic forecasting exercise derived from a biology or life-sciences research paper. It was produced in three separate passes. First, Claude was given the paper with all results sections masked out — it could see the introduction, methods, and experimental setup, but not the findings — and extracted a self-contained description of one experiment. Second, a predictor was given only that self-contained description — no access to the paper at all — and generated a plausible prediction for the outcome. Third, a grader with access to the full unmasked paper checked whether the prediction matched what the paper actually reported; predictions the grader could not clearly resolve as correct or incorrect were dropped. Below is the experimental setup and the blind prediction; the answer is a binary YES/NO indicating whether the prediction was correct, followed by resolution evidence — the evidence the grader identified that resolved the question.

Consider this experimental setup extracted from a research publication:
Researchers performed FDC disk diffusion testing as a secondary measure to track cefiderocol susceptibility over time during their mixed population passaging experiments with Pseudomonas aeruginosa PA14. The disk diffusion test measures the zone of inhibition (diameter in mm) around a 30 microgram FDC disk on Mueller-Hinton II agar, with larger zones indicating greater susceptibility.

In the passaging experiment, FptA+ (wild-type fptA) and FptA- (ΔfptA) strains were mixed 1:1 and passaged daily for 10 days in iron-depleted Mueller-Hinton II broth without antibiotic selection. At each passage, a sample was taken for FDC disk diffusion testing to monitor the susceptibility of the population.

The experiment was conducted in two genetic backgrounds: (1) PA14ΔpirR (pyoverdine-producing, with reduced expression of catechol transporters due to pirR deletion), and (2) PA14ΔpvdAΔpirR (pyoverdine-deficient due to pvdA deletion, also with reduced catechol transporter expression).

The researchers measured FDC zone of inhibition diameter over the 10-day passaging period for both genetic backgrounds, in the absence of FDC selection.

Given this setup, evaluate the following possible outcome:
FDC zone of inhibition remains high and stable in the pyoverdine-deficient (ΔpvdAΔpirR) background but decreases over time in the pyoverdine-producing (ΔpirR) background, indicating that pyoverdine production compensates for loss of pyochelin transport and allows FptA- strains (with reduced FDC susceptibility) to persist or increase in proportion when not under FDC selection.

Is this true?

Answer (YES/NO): NO